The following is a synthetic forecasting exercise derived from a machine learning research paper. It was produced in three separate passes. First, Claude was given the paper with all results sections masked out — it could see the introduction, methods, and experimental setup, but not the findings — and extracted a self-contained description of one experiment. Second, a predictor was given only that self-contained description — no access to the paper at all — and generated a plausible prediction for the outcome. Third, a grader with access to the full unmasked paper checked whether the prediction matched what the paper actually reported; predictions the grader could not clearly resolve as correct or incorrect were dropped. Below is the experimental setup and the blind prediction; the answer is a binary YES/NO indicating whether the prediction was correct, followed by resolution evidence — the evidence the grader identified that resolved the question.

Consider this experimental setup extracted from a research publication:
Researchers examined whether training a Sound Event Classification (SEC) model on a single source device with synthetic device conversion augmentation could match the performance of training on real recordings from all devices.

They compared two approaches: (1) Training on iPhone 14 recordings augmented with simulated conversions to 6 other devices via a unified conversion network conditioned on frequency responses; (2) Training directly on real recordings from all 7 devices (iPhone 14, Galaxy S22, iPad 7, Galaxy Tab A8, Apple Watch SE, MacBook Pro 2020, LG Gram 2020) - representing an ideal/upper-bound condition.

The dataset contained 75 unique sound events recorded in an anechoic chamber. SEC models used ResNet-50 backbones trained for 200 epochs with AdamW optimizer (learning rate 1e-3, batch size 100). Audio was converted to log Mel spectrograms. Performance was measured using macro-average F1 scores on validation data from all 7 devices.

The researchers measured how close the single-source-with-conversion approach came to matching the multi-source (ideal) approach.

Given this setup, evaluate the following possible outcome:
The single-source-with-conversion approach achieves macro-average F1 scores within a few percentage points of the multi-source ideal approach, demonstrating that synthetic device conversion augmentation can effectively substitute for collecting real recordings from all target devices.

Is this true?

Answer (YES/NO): YES